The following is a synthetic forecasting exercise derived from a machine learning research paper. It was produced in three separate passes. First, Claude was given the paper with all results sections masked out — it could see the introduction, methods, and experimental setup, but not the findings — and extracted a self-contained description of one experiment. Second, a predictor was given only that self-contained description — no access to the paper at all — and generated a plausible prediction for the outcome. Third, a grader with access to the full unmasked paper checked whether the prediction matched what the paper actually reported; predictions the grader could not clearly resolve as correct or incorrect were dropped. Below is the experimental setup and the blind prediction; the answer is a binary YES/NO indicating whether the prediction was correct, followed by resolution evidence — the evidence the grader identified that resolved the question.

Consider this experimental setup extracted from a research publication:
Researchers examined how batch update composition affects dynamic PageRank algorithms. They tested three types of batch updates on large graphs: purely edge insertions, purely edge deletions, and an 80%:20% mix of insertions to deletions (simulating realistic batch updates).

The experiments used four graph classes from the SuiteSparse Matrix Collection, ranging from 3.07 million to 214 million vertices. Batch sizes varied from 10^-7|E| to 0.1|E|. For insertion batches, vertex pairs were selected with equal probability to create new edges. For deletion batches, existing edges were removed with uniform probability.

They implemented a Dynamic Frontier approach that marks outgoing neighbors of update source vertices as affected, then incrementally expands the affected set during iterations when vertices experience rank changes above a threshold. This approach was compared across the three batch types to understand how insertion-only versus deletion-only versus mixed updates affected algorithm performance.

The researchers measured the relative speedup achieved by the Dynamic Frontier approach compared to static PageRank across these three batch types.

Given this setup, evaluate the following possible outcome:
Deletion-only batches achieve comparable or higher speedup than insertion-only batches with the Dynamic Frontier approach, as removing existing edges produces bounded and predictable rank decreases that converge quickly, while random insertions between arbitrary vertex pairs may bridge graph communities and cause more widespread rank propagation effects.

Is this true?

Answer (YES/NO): NO